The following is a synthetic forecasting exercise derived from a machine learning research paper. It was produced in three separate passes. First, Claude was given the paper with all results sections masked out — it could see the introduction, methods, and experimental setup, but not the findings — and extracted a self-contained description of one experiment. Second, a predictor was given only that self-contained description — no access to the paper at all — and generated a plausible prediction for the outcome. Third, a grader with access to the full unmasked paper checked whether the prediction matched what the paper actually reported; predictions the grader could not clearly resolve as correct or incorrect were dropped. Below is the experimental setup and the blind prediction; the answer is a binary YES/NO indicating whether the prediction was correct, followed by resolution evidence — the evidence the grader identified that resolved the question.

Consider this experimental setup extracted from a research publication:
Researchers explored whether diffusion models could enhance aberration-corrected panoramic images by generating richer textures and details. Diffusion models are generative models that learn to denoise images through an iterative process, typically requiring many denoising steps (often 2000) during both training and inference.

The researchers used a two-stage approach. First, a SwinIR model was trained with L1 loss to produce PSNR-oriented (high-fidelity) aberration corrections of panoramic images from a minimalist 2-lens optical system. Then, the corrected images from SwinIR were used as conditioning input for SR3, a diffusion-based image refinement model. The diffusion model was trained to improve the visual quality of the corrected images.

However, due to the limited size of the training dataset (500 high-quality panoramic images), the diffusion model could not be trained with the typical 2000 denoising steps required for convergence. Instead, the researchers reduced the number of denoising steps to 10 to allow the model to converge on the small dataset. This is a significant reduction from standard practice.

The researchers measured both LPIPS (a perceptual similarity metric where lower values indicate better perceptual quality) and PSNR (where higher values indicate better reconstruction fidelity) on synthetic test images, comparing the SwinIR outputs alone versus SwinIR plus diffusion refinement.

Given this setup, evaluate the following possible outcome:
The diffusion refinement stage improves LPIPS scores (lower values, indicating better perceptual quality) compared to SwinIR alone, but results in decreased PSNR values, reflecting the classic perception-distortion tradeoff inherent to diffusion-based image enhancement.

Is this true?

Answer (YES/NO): NO